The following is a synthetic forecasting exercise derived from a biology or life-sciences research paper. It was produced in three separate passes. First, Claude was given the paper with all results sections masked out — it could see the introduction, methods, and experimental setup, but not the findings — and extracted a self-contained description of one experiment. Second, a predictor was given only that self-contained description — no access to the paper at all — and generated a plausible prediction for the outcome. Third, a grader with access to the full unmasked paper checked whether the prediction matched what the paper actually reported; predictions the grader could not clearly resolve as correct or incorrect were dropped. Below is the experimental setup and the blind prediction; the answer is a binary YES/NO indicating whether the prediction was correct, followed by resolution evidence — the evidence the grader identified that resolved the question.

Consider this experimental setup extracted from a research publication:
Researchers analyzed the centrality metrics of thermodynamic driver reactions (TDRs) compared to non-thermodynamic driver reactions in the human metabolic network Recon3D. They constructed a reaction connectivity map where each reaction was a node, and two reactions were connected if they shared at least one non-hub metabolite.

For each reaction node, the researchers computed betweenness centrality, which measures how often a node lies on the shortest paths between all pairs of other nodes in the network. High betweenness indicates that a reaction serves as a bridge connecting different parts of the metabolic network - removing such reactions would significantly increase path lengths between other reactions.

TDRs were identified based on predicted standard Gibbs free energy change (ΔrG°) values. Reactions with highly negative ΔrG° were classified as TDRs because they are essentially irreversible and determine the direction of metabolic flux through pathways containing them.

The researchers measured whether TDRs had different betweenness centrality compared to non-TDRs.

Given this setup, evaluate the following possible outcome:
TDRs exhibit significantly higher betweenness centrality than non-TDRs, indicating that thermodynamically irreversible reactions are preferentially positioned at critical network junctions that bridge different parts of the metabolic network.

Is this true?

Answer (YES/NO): NO